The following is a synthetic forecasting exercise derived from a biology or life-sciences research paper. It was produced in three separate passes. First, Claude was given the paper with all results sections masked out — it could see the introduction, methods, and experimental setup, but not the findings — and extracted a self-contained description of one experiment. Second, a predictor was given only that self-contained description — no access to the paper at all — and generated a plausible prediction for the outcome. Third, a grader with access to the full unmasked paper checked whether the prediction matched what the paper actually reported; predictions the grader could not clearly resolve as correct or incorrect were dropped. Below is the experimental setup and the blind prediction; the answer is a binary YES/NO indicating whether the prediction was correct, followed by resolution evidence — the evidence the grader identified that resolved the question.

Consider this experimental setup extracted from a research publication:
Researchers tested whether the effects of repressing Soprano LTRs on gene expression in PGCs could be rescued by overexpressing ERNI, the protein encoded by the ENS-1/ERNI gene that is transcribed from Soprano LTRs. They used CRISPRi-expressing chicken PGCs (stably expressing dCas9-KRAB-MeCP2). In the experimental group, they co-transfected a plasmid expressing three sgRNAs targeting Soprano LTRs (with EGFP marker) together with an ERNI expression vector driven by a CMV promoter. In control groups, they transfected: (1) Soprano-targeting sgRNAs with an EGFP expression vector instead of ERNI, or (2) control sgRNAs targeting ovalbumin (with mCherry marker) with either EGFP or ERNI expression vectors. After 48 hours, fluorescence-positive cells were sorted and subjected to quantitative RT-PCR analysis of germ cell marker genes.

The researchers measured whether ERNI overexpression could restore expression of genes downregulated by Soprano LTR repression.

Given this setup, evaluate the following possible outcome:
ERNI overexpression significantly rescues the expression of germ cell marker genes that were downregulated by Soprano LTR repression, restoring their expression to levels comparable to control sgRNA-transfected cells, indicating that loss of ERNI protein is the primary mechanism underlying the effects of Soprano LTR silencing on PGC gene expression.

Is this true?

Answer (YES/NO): NO